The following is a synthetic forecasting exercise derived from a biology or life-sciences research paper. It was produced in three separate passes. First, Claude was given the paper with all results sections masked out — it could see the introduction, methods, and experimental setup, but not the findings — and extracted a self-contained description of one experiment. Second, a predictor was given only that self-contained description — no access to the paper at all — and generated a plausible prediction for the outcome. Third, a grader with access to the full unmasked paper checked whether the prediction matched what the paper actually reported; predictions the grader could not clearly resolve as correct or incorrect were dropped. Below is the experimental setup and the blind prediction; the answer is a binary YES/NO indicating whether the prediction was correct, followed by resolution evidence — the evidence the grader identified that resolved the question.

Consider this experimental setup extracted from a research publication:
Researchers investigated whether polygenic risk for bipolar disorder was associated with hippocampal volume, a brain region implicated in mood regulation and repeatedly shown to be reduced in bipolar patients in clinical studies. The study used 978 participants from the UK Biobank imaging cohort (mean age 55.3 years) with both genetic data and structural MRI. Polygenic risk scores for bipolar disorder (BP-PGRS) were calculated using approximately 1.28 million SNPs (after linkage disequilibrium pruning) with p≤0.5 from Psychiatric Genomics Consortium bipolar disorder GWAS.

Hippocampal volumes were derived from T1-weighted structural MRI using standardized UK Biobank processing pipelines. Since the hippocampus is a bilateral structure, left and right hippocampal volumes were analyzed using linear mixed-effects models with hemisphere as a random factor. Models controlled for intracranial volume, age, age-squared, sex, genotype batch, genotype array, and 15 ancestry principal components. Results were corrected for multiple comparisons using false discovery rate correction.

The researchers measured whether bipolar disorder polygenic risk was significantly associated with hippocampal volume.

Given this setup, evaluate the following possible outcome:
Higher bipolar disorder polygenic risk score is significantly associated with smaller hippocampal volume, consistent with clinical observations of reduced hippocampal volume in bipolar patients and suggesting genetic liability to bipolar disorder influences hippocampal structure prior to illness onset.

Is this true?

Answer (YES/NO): NO